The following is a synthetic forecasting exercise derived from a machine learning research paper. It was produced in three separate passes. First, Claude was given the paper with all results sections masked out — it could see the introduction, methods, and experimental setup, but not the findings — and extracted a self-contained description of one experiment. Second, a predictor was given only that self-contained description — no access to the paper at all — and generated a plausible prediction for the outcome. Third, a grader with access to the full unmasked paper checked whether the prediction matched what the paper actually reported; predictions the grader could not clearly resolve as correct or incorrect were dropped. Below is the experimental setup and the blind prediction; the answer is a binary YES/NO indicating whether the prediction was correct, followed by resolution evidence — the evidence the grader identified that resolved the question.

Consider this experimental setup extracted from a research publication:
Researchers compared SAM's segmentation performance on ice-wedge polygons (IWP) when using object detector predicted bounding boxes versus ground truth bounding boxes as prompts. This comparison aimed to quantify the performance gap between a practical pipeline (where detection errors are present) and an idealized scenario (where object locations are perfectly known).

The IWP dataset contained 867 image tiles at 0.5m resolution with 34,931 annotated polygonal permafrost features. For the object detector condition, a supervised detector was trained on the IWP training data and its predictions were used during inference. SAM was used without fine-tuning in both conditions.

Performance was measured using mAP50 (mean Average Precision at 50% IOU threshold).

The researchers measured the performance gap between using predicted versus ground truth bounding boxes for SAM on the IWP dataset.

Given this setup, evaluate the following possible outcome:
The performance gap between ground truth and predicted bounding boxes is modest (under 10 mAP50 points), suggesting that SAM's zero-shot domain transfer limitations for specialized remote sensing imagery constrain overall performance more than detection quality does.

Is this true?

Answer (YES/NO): NO